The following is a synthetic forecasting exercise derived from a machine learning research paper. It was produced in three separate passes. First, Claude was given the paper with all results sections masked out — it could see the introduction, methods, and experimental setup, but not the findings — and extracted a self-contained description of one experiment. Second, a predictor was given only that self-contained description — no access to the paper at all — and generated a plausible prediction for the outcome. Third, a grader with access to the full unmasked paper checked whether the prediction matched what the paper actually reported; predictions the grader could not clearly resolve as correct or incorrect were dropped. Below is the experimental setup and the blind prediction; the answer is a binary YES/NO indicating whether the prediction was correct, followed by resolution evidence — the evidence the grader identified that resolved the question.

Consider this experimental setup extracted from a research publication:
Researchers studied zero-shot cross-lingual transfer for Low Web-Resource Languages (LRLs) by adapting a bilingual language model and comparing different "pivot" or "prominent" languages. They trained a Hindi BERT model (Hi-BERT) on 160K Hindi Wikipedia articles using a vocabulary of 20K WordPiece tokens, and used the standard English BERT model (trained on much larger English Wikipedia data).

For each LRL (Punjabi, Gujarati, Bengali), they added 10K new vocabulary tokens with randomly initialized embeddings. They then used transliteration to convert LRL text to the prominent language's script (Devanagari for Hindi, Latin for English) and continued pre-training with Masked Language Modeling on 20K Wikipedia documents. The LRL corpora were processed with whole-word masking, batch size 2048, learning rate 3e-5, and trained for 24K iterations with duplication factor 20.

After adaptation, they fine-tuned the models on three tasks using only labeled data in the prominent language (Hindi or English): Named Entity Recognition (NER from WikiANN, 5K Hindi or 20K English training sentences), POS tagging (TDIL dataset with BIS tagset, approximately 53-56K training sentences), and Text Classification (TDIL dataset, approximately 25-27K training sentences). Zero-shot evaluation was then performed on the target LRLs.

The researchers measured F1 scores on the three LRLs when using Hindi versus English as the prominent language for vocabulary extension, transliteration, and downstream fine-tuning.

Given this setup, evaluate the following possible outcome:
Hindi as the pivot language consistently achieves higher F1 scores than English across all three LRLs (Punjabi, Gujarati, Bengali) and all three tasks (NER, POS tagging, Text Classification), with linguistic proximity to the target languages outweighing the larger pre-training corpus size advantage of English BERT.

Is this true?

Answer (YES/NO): NO